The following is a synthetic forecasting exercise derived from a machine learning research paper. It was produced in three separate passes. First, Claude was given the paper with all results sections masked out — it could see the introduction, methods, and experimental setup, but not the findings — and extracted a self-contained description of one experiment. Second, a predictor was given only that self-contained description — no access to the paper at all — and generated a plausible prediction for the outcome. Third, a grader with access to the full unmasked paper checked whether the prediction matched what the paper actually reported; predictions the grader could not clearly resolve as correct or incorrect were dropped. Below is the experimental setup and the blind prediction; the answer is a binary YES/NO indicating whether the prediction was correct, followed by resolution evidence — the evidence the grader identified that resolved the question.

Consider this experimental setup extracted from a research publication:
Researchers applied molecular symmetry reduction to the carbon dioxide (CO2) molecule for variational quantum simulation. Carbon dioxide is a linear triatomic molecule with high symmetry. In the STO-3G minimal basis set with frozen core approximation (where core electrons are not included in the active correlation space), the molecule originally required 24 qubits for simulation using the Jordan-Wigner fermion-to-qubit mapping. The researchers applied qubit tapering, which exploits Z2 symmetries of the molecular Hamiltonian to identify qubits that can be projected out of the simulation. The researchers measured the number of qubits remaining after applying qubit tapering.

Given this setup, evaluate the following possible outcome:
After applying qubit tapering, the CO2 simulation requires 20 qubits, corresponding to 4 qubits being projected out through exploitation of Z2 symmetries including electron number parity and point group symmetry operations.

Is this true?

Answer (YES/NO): NO